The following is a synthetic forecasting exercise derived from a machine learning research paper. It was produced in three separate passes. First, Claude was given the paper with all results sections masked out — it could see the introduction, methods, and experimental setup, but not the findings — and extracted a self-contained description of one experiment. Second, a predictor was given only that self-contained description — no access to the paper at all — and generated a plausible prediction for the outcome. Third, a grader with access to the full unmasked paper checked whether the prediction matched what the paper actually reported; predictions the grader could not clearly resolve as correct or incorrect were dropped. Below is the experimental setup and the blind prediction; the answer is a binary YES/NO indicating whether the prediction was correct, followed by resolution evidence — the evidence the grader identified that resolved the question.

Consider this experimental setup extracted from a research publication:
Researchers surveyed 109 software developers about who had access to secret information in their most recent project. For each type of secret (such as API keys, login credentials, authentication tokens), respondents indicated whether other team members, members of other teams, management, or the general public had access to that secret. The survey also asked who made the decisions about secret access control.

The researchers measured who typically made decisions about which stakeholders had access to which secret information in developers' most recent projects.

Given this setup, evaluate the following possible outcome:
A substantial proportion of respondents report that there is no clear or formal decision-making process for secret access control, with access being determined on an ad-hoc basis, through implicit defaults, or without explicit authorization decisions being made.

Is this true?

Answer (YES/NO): NO